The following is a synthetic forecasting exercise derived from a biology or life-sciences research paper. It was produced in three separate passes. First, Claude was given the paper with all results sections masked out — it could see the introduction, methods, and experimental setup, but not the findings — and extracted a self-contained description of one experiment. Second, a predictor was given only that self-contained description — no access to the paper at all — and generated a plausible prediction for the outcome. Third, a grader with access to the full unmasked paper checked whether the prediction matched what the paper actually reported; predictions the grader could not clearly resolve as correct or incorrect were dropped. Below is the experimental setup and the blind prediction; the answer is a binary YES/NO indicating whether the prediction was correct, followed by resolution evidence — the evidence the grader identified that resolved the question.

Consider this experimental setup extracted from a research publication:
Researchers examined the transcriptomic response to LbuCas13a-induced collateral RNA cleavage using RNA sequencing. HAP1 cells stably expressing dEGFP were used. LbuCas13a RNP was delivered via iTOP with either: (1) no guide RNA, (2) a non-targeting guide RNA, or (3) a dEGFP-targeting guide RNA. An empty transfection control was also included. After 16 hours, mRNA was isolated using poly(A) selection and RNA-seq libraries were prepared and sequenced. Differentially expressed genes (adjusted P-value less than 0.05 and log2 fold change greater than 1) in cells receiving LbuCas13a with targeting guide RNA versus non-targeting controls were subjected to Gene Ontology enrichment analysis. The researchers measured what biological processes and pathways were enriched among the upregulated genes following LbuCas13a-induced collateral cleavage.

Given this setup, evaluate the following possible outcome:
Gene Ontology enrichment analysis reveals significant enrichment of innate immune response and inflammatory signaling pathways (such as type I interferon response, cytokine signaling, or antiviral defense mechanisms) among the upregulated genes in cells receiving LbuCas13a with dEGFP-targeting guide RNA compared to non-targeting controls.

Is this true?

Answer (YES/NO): YES